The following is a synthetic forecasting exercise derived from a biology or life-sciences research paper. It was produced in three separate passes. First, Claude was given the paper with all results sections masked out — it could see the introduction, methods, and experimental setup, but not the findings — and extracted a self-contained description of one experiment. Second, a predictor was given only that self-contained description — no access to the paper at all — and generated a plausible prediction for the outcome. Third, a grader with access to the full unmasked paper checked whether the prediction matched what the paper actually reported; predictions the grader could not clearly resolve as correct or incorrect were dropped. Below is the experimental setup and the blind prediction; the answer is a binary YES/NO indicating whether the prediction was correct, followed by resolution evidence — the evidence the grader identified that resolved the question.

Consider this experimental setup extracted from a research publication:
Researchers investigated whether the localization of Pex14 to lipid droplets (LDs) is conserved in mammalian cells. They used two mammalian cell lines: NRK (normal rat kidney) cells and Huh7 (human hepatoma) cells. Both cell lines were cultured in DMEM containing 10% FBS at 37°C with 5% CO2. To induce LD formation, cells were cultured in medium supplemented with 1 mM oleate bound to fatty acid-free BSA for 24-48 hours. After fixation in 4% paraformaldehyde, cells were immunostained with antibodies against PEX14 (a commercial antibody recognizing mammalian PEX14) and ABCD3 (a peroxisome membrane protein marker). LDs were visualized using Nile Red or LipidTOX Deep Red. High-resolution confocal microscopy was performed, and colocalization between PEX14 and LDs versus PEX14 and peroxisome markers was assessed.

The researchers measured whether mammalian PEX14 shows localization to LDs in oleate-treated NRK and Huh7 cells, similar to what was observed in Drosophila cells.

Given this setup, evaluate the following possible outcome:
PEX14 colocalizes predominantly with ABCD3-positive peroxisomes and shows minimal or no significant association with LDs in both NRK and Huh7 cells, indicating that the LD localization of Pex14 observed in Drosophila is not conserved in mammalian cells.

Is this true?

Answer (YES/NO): NO